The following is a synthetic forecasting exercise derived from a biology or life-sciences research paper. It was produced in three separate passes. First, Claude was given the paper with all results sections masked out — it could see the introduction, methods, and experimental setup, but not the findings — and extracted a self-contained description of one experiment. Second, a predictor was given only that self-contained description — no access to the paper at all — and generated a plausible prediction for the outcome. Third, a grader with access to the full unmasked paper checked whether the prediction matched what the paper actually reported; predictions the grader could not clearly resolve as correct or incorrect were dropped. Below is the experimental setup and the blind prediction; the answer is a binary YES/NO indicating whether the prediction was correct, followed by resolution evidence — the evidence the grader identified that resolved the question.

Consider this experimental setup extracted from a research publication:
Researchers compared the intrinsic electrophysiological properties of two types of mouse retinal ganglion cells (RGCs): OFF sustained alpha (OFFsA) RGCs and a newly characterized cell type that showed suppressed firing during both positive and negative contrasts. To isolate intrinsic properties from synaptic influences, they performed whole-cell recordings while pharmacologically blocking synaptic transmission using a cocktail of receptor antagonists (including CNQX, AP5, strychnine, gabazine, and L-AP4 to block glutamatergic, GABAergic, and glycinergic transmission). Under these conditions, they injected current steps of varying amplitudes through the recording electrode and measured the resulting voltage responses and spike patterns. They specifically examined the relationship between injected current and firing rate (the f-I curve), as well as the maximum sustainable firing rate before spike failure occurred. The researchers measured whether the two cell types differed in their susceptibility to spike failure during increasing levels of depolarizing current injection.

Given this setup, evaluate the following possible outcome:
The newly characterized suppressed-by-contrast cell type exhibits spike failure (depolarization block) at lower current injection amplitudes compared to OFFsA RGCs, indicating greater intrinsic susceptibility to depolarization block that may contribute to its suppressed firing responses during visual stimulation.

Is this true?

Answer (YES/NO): YES